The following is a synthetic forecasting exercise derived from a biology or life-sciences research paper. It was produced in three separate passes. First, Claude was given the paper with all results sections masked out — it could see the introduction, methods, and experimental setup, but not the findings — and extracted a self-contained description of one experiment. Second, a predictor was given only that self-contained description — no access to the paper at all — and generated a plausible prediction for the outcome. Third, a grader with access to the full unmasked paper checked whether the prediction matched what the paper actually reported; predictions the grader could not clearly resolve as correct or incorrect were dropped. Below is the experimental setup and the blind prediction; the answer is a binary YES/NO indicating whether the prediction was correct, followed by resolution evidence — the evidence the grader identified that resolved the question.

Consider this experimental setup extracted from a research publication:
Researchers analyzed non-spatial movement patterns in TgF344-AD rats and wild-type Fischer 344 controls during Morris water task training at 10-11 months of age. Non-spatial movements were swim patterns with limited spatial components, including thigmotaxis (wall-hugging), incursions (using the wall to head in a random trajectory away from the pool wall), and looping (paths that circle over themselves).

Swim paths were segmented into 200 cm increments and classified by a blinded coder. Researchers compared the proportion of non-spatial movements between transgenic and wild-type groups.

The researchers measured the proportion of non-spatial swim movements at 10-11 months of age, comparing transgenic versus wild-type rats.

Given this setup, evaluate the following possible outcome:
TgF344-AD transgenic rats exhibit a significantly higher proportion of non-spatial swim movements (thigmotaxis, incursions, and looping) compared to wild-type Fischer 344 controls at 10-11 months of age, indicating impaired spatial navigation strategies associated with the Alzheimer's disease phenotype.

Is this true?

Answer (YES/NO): NO